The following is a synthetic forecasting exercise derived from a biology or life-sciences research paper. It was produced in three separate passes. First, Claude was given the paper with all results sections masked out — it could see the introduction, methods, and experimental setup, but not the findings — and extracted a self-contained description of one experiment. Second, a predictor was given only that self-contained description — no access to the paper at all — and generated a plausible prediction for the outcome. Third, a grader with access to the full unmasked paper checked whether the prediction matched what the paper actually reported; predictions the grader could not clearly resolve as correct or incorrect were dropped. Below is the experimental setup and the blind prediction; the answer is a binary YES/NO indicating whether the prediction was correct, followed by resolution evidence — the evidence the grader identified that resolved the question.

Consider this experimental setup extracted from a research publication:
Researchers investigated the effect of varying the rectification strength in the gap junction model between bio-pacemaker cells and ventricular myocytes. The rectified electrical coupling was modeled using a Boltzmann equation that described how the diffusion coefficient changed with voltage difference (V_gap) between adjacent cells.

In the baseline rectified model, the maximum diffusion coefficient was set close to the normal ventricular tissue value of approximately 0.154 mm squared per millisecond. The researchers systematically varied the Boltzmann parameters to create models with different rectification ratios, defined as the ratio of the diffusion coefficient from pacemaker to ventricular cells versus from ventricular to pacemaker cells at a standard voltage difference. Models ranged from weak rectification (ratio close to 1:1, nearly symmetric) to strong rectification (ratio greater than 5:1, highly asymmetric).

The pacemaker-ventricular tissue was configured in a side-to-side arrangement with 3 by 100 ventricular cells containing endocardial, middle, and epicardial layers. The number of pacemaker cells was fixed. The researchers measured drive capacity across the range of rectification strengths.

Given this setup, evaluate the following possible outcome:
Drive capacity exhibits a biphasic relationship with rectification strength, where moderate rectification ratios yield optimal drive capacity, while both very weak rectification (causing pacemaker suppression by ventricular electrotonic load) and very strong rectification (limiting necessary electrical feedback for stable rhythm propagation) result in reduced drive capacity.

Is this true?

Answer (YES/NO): NO